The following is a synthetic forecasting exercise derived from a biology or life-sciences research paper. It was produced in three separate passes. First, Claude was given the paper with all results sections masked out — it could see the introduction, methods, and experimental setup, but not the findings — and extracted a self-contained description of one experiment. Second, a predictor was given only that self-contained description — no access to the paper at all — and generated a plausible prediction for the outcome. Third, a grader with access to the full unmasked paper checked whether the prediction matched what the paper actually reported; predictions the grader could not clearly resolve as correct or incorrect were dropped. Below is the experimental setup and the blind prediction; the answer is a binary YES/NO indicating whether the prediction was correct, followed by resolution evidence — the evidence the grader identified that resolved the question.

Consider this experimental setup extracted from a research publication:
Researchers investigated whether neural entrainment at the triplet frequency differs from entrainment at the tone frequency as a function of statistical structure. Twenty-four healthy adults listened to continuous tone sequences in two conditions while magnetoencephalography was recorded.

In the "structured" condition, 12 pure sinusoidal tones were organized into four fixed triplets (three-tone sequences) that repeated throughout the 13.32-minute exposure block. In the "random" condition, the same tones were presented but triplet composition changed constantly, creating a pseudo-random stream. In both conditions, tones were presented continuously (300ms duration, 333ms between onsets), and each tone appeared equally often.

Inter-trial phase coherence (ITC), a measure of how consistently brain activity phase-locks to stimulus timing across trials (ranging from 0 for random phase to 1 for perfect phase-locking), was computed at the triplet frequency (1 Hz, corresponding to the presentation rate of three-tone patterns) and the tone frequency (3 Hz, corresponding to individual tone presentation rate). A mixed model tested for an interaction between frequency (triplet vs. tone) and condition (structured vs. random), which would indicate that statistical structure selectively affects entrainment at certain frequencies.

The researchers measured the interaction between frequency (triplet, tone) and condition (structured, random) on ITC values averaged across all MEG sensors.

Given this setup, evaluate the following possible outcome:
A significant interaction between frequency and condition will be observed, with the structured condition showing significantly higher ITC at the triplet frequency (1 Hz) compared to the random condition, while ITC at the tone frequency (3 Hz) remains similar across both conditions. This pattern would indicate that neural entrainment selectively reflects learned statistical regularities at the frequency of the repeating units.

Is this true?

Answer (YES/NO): YES